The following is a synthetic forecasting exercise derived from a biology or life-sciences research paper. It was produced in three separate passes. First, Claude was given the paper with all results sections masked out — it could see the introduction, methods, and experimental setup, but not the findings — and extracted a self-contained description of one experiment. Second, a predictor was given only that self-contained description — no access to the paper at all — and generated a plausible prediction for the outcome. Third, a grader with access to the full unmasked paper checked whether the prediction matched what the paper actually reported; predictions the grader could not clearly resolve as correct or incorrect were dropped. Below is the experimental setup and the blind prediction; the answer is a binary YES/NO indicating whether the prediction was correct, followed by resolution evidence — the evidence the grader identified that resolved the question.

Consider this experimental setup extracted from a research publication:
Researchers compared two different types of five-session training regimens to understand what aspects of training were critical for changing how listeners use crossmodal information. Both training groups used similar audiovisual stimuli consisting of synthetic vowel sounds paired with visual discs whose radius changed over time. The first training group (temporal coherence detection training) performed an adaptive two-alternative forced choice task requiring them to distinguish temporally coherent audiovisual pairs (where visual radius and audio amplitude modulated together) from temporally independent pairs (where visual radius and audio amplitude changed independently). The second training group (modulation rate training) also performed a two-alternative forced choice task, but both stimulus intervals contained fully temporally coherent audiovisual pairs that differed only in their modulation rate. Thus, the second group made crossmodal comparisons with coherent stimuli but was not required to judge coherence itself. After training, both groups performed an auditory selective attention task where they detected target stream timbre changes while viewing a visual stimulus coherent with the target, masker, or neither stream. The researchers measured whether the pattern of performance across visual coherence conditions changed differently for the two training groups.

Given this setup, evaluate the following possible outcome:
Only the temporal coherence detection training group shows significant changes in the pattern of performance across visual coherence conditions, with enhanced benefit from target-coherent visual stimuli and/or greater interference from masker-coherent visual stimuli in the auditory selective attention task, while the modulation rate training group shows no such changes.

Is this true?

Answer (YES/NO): NO